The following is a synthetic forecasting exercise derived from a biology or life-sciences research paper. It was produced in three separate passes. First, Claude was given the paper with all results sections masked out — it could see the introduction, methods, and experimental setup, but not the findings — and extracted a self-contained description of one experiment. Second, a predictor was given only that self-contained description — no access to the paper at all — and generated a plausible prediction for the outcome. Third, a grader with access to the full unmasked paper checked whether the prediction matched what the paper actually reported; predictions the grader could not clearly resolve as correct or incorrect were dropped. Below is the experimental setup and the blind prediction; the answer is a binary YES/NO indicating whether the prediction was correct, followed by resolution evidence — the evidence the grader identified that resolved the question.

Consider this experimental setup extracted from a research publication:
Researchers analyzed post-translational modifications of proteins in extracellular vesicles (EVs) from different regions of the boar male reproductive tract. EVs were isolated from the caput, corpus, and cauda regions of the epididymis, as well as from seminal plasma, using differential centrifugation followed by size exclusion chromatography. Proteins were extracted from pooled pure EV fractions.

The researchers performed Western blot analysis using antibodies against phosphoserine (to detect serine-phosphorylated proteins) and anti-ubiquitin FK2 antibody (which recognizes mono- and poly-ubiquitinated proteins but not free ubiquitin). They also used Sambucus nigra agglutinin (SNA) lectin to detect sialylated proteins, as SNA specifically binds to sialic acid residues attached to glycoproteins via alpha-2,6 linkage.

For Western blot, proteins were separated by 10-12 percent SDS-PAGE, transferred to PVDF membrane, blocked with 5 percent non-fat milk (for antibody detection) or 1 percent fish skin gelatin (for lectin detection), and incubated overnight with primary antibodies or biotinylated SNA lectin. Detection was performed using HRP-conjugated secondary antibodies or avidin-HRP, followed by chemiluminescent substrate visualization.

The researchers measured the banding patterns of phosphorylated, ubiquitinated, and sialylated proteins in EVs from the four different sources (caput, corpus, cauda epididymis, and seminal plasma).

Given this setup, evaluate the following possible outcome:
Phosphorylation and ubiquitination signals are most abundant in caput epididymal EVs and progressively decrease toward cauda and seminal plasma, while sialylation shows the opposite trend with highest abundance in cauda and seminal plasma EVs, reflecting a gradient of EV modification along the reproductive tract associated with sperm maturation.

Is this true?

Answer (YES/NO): NO